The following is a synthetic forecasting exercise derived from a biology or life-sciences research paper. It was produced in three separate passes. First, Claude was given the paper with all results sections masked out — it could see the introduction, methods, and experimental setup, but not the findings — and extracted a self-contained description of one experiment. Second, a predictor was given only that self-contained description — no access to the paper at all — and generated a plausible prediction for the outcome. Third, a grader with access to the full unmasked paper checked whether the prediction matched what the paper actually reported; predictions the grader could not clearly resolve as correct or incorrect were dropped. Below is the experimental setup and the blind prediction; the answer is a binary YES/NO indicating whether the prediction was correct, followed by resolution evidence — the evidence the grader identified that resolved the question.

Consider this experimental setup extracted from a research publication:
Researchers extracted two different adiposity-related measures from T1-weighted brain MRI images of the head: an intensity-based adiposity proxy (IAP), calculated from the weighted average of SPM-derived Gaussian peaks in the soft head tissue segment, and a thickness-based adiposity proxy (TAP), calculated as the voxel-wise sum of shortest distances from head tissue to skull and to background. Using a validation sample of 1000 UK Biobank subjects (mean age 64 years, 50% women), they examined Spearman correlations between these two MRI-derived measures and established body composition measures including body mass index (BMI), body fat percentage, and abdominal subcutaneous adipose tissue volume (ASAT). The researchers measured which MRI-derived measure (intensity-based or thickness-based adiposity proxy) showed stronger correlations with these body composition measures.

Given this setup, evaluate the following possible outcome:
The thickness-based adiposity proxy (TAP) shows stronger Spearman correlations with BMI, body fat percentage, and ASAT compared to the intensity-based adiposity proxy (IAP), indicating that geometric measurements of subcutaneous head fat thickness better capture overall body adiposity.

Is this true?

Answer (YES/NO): NO